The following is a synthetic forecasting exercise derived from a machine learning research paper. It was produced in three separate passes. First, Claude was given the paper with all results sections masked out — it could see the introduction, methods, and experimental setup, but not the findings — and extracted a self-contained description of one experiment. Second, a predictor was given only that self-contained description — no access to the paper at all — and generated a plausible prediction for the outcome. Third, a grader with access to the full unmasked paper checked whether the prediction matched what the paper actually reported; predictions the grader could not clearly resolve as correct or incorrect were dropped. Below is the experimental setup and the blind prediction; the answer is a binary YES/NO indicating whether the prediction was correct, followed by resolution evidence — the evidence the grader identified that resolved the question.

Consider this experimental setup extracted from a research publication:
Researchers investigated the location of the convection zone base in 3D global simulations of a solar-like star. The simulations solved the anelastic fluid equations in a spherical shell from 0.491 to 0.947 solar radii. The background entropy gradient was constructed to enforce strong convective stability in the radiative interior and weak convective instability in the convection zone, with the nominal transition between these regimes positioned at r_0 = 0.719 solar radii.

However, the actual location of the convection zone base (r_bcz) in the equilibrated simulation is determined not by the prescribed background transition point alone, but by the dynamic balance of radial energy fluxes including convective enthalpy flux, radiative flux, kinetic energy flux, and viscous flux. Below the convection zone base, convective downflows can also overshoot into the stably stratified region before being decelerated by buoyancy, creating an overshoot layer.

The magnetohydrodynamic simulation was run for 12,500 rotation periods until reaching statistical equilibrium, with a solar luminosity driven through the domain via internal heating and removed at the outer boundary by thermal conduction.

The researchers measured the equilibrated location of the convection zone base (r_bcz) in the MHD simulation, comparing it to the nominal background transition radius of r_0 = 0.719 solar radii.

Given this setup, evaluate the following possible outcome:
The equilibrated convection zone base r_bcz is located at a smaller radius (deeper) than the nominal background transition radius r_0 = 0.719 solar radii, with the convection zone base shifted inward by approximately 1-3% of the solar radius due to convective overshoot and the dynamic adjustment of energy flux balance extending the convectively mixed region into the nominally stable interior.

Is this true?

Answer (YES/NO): NO